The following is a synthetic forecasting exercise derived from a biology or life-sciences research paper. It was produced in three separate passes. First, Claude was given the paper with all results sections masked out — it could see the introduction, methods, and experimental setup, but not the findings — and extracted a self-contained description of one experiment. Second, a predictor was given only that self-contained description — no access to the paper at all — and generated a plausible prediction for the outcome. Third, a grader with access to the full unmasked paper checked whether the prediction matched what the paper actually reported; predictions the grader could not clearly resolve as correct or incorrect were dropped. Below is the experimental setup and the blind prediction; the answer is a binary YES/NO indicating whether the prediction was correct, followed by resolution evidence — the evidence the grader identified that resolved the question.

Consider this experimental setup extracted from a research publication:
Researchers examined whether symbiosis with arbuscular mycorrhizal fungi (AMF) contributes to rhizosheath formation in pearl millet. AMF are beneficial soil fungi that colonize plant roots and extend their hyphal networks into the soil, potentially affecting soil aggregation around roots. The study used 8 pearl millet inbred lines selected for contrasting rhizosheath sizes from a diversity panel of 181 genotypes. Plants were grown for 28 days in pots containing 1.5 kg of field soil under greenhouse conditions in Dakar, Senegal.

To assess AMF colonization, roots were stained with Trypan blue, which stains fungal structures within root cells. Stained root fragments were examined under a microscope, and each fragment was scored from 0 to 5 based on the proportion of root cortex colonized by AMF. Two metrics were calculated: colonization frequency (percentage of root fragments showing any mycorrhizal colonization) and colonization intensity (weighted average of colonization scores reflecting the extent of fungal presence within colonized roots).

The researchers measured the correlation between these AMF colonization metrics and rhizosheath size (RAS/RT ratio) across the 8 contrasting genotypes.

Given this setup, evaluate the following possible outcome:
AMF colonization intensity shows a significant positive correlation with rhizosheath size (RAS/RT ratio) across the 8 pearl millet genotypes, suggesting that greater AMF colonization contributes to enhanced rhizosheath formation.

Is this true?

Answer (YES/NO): NO